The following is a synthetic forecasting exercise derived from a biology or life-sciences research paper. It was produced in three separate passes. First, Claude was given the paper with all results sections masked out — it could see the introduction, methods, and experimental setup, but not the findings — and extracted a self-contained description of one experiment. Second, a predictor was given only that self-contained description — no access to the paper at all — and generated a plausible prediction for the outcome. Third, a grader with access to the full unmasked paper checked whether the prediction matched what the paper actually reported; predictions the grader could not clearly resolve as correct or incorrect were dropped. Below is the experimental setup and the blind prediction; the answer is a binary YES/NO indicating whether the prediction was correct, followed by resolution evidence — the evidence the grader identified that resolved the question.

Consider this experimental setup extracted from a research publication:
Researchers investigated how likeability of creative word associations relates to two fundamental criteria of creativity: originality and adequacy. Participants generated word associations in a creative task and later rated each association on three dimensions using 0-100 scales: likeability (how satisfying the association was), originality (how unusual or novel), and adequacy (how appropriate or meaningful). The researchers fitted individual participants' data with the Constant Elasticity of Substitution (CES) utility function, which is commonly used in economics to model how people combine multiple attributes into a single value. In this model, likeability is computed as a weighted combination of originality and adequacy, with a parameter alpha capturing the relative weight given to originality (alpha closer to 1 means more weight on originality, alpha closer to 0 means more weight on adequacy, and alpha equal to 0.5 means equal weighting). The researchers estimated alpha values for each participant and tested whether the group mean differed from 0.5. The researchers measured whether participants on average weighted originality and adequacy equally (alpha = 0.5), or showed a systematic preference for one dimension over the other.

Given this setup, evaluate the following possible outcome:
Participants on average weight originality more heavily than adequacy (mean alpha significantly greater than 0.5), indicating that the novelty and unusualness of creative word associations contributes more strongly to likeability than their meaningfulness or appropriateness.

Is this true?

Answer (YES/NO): NO